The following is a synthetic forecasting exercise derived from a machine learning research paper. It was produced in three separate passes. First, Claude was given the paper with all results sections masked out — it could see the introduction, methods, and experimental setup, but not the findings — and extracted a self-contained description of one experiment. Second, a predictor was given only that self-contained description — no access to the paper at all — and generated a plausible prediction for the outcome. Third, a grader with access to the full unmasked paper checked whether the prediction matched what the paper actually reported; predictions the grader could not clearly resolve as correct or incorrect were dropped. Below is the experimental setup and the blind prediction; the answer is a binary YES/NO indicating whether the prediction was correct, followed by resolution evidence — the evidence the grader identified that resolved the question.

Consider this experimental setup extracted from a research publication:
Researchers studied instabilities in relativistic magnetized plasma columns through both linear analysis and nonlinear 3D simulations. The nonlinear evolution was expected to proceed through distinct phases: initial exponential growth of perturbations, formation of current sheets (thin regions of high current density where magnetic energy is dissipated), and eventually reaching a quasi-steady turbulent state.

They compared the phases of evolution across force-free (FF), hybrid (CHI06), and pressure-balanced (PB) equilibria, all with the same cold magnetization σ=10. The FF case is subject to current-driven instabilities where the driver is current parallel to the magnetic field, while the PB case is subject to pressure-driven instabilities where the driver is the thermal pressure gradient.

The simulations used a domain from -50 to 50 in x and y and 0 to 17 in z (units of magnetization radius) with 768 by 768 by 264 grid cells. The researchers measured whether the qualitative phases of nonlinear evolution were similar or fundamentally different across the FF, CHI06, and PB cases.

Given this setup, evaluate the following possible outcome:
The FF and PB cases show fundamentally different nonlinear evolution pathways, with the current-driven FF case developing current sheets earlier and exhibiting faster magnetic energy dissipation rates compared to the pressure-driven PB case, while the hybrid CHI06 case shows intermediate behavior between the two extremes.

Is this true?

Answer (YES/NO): NO